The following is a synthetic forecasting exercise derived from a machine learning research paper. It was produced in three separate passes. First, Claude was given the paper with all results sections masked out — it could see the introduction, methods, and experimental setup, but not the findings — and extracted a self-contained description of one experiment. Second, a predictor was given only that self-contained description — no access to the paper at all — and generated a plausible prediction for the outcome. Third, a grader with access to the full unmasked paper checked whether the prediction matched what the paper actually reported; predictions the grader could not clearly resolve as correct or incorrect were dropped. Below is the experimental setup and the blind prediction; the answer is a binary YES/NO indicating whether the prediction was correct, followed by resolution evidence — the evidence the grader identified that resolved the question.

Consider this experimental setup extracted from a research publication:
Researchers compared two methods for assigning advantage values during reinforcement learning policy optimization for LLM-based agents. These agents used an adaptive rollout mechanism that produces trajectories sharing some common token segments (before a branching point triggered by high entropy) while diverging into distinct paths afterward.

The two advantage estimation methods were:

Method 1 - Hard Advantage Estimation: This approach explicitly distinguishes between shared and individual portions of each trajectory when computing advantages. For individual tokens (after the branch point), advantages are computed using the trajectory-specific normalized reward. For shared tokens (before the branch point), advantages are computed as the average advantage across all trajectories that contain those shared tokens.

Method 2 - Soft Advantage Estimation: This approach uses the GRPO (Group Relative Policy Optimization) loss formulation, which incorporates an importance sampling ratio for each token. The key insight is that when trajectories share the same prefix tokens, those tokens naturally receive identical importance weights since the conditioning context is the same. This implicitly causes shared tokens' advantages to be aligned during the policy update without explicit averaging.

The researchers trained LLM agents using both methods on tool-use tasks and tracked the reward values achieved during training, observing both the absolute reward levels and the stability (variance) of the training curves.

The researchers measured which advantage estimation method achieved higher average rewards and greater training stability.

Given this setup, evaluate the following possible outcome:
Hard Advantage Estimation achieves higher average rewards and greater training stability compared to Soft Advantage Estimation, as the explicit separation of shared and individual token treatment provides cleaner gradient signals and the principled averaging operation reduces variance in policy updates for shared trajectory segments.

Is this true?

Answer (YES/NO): NO